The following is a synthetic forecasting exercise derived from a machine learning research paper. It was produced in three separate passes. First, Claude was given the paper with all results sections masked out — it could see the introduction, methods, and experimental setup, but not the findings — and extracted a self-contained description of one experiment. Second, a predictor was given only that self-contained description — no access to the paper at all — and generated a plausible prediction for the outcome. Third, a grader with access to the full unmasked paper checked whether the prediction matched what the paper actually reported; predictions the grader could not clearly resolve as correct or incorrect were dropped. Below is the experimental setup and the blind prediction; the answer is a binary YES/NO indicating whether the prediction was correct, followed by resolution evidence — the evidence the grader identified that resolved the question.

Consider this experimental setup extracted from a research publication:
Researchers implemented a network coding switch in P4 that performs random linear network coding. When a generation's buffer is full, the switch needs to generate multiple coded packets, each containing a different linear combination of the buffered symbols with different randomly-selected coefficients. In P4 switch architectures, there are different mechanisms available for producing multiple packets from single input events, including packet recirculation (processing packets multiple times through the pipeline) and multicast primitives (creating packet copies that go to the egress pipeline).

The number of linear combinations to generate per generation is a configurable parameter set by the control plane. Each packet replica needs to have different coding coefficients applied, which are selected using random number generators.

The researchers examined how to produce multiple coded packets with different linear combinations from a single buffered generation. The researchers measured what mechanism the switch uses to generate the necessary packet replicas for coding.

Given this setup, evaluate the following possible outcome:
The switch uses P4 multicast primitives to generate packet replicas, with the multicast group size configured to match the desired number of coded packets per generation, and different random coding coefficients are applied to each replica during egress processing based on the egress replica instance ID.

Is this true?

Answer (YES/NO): NO